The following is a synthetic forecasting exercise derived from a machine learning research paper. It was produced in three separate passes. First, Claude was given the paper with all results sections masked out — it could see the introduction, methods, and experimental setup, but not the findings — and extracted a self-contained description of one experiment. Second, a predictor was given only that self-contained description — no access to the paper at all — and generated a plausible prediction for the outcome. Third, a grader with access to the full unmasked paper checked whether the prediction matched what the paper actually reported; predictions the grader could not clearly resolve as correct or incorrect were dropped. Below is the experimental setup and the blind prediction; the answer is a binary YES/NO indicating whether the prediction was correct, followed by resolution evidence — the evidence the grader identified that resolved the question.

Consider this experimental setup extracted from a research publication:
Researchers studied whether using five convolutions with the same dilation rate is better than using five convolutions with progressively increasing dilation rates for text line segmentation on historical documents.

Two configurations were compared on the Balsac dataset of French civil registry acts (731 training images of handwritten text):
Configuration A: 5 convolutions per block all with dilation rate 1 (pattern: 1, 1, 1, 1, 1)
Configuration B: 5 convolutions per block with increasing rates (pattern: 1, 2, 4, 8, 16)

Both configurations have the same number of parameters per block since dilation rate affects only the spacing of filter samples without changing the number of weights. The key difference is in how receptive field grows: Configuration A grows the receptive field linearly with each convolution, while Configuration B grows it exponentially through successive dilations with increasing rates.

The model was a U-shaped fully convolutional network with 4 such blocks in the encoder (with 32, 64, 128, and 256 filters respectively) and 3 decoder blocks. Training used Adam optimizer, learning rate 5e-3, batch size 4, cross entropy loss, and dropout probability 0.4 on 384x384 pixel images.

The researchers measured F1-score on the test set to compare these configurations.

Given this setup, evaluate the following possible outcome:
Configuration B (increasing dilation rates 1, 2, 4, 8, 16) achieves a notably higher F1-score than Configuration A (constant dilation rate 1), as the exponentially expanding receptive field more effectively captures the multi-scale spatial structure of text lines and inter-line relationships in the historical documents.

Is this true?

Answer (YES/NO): YES